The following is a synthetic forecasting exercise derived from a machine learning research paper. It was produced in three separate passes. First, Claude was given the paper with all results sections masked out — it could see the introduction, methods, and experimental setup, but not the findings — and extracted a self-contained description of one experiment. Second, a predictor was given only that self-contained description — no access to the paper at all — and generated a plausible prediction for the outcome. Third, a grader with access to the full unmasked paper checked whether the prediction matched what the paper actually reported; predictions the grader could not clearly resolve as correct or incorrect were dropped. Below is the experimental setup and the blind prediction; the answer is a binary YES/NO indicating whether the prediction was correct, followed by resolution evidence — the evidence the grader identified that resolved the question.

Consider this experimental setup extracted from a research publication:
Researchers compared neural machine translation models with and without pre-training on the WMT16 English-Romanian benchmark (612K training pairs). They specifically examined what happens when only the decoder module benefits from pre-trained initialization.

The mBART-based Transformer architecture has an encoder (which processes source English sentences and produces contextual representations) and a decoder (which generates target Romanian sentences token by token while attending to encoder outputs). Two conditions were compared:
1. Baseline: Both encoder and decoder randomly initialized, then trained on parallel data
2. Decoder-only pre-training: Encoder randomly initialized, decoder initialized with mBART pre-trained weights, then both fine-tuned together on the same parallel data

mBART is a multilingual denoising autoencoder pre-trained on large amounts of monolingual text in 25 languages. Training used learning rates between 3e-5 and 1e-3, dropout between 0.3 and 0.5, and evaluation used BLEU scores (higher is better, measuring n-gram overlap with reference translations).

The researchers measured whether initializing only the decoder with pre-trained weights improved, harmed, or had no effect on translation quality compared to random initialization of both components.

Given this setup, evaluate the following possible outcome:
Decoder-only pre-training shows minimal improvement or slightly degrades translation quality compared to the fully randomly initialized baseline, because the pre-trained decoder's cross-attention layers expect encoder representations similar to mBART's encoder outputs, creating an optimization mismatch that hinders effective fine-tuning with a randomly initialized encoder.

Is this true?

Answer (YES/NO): YES